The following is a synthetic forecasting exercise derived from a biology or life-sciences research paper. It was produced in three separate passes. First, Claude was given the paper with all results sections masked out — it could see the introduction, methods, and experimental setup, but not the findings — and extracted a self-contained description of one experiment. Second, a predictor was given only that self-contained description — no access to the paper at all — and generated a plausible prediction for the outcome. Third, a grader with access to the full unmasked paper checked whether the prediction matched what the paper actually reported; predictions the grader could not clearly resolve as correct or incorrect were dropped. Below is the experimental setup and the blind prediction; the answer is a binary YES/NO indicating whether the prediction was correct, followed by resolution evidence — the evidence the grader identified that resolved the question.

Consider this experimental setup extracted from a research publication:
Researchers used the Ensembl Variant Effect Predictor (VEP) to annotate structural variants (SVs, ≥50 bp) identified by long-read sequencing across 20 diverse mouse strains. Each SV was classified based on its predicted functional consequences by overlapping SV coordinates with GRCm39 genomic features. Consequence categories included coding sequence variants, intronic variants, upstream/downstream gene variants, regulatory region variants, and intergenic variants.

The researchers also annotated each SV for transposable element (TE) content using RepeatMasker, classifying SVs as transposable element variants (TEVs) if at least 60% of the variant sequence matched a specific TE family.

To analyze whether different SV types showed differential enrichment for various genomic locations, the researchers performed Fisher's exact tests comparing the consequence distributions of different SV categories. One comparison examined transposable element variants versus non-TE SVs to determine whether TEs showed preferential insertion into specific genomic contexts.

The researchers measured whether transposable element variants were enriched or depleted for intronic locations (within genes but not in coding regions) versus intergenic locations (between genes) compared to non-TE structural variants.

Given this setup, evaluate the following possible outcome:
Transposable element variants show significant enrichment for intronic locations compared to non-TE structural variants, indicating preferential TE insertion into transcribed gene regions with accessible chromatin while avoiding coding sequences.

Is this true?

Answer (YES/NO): NO